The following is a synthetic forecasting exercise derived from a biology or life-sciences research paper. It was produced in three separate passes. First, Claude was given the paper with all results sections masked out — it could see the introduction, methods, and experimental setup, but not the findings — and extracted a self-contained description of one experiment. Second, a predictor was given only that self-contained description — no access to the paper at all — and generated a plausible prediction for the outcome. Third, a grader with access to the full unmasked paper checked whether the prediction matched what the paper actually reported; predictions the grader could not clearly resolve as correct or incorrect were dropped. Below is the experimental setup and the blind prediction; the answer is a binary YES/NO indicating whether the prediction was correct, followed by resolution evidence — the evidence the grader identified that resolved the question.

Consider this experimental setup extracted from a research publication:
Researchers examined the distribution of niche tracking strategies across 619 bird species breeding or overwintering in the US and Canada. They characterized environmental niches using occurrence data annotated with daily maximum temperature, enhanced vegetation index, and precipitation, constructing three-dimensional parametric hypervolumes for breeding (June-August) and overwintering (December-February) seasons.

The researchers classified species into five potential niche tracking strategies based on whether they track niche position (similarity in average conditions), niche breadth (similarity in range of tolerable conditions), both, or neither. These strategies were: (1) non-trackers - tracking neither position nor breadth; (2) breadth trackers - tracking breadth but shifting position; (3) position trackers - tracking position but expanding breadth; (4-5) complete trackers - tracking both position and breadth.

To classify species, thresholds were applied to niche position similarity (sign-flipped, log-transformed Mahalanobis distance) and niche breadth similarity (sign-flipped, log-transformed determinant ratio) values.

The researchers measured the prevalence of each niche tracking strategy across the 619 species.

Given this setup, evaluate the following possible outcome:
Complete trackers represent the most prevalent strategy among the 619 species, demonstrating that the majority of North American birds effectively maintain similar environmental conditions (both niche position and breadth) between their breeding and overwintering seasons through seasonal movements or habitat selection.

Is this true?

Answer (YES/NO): NO